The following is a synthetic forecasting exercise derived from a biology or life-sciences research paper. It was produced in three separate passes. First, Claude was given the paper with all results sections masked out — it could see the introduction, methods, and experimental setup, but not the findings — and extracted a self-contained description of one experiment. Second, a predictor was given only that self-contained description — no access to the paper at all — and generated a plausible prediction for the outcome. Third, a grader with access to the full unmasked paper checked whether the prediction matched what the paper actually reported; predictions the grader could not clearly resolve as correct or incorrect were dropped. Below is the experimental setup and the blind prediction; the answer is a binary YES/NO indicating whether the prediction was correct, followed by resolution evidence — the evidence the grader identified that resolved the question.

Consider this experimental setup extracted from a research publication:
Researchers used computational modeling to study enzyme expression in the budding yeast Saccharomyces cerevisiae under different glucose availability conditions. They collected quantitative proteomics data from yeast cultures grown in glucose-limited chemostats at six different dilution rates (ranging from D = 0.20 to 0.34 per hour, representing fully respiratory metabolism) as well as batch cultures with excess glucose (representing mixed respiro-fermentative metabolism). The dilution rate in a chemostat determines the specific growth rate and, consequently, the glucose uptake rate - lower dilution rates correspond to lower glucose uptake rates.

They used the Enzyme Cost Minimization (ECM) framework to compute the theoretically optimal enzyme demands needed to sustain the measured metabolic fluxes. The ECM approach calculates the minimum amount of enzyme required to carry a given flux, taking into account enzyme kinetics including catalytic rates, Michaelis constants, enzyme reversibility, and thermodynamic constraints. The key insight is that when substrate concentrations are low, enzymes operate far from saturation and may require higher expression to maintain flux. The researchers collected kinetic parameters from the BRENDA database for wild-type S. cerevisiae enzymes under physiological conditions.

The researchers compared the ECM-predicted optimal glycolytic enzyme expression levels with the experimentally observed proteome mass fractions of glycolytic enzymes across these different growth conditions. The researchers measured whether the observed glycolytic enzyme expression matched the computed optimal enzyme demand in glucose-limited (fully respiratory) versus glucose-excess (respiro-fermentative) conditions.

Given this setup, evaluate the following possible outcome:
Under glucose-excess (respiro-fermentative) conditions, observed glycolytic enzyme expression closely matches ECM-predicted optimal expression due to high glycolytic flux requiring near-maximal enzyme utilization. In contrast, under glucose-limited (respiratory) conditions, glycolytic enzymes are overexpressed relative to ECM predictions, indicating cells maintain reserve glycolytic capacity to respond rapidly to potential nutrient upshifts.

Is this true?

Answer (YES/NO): YES